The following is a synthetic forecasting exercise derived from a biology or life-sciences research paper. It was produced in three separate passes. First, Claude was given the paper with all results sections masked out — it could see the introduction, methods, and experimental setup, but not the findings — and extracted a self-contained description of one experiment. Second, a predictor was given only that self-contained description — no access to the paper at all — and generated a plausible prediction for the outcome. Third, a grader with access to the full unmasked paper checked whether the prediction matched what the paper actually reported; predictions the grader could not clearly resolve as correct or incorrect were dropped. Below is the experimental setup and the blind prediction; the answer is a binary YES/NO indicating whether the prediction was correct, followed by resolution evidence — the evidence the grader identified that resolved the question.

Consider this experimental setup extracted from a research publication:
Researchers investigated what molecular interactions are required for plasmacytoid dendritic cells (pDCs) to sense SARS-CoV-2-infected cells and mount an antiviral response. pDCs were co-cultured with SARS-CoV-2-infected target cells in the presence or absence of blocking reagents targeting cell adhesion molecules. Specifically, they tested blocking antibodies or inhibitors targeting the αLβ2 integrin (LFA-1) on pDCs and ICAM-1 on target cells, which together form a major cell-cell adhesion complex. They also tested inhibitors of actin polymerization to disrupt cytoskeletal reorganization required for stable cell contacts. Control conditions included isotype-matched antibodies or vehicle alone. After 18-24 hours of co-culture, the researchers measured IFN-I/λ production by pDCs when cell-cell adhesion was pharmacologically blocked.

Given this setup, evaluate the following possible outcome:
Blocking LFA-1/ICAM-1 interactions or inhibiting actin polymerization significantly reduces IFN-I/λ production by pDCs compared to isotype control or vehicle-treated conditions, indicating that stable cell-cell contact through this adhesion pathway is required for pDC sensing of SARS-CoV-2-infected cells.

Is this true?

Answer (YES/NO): YES